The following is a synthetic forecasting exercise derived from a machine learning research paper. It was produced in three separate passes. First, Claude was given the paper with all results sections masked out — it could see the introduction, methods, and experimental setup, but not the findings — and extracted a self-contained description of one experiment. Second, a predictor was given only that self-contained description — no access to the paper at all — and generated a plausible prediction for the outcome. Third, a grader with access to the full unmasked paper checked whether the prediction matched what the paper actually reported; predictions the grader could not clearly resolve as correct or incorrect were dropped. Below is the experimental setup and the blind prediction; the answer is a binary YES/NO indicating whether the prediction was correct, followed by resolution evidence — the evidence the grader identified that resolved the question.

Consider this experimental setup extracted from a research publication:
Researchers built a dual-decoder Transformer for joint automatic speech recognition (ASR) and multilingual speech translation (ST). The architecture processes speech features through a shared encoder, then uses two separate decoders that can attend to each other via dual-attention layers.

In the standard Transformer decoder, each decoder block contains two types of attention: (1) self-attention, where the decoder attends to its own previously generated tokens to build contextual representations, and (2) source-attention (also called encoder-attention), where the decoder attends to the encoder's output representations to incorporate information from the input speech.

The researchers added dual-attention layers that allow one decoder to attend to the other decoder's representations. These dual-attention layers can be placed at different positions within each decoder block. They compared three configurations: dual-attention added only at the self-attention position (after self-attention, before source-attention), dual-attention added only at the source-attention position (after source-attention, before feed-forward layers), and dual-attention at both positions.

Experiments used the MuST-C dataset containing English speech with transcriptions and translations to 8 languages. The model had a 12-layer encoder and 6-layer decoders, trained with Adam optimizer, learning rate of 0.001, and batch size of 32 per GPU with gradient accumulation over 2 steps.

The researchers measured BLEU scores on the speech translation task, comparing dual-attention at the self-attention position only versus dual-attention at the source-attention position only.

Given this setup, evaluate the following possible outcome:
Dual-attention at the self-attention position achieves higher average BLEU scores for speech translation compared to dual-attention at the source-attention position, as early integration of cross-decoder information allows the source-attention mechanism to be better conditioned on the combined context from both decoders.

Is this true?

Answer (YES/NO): NO